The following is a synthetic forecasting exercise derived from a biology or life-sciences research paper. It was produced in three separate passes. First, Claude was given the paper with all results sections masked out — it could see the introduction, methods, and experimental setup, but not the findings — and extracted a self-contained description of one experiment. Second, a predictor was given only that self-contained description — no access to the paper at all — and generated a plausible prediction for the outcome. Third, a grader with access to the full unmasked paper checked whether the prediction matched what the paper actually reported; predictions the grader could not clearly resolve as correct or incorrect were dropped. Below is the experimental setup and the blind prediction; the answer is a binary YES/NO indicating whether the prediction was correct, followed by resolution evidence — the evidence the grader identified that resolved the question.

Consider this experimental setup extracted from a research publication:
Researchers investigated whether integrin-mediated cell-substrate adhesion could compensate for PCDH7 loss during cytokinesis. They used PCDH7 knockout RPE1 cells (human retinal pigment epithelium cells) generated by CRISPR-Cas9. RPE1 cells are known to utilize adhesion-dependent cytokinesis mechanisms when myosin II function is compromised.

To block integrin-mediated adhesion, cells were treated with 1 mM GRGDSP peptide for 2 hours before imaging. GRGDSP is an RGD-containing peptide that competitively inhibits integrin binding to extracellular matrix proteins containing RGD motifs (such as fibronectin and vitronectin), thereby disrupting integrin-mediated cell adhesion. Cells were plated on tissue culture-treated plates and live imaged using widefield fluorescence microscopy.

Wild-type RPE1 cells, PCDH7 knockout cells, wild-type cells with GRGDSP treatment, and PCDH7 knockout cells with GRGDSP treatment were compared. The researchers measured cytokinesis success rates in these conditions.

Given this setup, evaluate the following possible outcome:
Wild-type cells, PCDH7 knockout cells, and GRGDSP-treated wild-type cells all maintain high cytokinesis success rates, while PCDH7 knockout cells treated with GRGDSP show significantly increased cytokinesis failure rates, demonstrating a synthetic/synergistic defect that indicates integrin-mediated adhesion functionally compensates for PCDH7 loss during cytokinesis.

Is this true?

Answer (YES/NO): NO